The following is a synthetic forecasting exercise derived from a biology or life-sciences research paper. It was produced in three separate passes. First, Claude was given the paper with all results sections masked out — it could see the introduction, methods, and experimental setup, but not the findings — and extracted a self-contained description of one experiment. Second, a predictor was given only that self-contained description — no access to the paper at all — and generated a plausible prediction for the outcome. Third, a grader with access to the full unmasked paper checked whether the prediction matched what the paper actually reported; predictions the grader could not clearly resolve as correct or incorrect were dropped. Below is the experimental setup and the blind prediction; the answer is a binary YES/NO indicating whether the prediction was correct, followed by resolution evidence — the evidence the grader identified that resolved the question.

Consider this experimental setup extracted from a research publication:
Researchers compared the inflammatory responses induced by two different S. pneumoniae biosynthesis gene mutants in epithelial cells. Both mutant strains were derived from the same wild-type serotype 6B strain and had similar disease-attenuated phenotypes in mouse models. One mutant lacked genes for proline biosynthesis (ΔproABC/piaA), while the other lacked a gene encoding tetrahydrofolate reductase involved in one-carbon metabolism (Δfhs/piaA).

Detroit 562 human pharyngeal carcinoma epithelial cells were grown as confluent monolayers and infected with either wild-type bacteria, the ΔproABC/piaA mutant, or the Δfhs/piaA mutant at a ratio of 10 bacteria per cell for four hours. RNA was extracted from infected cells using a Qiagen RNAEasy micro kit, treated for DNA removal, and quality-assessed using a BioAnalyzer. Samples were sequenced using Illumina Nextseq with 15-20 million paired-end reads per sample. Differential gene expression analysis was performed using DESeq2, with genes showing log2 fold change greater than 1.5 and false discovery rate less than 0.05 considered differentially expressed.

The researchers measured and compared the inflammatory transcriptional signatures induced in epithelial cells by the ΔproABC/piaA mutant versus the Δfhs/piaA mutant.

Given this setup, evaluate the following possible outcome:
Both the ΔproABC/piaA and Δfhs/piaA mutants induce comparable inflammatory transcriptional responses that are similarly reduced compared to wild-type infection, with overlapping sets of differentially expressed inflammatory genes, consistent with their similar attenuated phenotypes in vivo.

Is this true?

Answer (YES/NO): NO